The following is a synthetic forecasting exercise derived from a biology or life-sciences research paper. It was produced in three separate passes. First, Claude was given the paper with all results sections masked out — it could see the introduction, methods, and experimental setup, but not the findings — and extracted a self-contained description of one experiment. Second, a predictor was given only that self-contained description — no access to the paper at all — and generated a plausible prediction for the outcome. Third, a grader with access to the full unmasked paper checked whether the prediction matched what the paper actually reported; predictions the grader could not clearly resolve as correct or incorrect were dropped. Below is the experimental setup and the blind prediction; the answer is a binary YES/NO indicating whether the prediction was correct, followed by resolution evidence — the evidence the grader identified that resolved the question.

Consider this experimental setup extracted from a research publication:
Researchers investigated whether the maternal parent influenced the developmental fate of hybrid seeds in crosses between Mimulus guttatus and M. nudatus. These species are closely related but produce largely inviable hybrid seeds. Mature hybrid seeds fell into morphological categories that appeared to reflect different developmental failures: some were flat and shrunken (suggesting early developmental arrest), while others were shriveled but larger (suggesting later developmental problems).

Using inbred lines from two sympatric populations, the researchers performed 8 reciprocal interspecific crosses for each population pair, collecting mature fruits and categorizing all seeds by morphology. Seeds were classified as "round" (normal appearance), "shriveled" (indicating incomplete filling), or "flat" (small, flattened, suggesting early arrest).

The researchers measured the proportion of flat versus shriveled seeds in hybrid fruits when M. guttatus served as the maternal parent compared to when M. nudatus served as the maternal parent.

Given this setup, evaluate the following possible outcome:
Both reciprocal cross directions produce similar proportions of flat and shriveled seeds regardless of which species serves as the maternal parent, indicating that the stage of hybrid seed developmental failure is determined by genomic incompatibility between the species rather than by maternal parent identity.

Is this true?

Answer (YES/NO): NO